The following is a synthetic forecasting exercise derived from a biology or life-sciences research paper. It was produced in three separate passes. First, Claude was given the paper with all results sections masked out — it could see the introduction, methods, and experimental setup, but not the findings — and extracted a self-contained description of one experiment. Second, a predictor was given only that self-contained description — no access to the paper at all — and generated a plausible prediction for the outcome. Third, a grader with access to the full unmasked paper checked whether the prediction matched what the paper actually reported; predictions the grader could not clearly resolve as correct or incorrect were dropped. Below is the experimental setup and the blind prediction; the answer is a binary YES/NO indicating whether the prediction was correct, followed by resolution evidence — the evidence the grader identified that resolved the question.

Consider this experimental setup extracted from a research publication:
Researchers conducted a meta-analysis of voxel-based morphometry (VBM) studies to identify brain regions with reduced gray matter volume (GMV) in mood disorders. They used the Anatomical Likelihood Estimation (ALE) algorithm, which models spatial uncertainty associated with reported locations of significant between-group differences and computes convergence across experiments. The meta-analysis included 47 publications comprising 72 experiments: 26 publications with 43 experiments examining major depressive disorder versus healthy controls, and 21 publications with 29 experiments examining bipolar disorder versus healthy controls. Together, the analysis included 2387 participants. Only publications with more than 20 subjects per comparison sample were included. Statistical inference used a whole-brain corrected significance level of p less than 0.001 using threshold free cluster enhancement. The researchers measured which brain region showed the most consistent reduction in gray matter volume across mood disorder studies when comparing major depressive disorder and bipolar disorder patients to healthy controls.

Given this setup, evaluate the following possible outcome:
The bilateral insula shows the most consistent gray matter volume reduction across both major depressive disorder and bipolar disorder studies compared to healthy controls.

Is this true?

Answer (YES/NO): NO